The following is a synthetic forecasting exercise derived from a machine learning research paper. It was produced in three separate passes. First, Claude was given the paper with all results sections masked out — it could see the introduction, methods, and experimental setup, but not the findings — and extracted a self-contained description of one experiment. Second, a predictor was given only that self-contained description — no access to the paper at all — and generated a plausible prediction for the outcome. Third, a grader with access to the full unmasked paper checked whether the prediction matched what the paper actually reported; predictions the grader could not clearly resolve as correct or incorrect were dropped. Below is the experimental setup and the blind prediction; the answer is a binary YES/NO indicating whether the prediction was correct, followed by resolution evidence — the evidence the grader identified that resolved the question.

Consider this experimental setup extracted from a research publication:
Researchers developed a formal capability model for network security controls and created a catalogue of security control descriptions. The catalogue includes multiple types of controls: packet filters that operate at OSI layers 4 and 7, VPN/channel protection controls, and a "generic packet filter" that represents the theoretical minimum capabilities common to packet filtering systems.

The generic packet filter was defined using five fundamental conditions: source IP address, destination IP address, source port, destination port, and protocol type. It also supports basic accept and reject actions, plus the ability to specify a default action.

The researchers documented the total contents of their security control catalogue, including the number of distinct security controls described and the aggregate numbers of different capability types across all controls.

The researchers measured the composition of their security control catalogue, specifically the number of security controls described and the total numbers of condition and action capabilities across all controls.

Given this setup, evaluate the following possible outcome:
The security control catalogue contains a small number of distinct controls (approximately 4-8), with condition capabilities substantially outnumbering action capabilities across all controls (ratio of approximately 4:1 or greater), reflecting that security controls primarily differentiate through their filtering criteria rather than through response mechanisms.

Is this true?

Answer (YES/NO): NO